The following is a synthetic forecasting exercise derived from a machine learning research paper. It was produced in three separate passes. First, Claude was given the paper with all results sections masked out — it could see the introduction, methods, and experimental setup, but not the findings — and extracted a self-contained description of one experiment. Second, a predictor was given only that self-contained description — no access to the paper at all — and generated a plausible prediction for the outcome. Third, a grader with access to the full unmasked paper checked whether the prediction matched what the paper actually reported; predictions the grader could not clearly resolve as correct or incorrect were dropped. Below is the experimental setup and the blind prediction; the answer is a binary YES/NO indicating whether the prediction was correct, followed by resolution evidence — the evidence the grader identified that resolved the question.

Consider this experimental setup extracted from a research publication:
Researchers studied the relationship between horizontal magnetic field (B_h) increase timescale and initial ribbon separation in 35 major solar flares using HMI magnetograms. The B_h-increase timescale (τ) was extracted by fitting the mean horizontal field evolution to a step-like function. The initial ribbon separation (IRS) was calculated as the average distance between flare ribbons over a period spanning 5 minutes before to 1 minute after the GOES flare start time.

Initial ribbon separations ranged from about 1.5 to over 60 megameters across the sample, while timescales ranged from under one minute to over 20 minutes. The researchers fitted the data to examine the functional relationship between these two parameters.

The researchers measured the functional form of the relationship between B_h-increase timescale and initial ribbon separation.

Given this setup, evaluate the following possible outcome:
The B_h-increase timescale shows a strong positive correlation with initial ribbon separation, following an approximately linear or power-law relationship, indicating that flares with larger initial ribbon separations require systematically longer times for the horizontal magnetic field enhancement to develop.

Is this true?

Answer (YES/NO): YES